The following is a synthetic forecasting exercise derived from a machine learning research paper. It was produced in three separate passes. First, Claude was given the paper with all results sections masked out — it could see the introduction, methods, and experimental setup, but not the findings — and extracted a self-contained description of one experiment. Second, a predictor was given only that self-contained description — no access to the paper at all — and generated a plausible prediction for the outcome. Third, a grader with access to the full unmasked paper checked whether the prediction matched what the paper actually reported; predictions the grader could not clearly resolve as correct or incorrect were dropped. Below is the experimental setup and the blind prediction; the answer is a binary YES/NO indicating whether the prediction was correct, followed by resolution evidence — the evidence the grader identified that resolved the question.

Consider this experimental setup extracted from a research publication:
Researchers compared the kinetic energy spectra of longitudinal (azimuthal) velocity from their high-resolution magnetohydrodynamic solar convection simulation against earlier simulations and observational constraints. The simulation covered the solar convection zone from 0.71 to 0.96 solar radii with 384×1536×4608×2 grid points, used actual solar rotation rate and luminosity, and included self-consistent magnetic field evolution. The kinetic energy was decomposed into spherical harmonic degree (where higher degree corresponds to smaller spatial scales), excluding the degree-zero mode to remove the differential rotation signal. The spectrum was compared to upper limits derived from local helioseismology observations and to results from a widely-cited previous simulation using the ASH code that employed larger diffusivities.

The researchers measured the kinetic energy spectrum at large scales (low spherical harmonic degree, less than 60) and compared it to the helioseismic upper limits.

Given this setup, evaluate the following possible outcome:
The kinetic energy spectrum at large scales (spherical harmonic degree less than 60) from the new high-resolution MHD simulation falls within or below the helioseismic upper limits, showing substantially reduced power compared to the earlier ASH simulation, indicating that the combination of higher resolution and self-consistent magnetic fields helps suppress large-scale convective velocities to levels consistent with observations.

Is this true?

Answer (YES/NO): NO